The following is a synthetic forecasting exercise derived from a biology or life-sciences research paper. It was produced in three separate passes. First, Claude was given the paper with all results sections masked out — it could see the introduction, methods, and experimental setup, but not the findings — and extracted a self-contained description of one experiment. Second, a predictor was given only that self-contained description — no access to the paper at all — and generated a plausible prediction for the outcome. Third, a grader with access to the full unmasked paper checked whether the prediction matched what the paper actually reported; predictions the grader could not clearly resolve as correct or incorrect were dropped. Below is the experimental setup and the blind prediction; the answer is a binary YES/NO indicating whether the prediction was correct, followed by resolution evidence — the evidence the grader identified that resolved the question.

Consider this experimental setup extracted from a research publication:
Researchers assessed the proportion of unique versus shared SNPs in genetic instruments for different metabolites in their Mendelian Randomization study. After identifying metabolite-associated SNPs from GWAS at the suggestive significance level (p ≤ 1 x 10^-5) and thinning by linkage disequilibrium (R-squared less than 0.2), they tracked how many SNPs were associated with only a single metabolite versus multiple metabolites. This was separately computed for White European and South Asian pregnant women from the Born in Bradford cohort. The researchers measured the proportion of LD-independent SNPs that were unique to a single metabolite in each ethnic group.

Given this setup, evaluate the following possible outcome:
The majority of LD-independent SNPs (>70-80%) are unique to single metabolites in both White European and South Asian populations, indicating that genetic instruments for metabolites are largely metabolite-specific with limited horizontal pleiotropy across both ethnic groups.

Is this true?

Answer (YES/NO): NO